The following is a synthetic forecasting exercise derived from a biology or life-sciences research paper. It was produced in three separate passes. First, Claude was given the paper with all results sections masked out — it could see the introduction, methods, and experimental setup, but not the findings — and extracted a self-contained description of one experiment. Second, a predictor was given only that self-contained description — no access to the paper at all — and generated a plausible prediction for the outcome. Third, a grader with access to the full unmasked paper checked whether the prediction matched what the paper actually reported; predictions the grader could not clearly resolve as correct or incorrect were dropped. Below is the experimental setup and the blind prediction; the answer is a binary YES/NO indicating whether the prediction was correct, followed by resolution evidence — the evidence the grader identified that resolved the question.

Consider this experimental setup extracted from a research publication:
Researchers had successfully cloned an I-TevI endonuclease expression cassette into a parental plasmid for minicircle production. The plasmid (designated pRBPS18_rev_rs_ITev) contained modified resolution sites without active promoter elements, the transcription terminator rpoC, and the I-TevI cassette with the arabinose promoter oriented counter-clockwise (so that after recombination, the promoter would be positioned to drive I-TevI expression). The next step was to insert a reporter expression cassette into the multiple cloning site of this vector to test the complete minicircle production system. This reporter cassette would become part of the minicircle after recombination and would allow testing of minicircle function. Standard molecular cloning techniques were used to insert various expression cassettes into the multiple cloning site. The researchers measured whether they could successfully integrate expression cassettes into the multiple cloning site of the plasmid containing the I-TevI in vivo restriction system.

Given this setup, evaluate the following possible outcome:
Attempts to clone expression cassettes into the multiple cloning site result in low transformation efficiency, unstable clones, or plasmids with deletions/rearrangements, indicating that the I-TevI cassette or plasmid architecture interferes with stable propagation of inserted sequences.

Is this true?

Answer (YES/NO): YES